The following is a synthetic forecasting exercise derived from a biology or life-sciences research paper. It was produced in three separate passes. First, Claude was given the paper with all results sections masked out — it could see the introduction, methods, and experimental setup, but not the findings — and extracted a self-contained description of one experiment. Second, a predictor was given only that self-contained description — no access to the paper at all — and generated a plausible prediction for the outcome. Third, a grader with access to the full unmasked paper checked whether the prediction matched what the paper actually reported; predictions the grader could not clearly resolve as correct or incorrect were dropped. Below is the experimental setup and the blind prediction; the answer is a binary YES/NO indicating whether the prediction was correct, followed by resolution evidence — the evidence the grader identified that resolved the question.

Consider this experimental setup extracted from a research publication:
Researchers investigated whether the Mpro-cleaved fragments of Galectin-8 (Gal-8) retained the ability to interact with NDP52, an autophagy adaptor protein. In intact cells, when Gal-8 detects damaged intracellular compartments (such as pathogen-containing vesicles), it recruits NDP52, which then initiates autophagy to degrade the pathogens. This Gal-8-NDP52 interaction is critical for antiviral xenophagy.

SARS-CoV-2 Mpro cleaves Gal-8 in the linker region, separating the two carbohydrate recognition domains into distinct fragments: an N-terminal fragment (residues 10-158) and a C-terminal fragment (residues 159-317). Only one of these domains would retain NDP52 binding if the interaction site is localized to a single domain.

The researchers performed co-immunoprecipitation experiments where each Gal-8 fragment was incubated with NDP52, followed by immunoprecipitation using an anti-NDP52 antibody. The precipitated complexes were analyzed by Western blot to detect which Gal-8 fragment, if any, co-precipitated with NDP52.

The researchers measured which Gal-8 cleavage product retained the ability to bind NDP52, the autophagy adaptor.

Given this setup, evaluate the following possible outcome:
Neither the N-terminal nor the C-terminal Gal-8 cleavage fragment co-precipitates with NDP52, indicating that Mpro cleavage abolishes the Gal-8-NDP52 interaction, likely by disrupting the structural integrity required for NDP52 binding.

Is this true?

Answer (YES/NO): NO